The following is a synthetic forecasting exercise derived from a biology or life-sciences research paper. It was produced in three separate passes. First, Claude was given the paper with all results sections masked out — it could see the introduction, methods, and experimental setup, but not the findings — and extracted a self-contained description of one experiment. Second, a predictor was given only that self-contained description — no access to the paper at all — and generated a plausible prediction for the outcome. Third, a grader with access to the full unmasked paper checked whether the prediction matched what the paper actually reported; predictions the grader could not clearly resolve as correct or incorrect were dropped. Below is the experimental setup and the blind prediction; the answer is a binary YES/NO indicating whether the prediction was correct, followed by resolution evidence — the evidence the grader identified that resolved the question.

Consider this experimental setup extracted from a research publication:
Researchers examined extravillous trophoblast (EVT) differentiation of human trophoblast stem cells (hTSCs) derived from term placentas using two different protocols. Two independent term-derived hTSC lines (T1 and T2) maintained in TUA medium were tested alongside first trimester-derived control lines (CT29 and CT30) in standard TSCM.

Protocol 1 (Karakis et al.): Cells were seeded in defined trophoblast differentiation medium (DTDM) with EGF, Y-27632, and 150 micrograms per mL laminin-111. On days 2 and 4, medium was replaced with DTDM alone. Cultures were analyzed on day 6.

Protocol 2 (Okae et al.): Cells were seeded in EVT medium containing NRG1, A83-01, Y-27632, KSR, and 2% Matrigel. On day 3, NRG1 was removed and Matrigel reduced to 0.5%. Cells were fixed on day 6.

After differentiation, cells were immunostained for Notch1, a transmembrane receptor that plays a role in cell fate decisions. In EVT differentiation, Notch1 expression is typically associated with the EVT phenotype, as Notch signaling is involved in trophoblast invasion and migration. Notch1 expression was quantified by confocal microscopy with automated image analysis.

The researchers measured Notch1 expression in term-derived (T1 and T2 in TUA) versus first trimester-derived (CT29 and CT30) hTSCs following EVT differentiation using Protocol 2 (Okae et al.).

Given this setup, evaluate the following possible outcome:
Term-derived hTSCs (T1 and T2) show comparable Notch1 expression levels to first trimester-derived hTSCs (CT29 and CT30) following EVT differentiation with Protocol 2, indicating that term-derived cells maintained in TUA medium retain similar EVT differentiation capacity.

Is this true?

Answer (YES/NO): YES